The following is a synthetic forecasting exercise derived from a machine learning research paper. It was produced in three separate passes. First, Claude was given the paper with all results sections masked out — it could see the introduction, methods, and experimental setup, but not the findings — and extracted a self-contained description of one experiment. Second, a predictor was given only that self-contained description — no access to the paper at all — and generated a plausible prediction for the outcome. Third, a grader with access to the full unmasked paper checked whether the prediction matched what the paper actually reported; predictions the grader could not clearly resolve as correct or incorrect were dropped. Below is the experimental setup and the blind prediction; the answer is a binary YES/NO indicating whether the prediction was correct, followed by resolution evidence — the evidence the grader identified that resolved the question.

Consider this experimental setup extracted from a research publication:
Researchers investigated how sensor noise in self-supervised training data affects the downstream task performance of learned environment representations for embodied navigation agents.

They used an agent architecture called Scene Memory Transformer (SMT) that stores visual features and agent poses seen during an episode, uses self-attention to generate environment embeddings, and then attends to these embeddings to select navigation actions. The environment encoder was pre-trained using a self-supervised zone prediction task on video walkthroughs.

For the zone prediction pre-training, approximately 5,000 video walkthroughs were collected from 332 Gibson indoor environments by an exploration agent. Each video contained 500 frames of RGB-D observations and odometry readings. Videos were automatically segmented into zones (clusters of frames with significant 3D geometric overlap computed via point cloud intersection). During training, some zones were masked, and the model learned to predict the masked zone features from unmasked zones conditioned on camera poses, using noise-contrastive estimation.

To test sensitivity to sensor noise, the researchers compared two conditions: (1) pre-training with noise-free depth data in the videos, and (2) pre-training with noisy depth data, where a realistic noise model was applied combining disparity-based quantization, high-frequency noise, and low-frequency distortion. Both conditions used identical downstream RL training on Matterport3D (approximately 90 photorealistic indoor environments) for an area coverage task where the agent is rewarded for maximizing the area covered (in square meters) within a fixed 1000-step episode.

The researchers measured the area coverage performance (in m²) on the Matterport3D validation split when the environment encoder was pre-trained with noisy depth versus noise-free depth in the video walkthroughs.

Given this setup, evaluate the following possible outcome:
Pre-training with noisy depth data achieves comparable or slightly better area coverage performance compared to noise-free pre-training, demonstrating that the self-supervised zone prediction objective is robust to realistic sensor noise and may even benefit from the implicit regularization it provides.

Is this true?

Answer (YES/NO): YES